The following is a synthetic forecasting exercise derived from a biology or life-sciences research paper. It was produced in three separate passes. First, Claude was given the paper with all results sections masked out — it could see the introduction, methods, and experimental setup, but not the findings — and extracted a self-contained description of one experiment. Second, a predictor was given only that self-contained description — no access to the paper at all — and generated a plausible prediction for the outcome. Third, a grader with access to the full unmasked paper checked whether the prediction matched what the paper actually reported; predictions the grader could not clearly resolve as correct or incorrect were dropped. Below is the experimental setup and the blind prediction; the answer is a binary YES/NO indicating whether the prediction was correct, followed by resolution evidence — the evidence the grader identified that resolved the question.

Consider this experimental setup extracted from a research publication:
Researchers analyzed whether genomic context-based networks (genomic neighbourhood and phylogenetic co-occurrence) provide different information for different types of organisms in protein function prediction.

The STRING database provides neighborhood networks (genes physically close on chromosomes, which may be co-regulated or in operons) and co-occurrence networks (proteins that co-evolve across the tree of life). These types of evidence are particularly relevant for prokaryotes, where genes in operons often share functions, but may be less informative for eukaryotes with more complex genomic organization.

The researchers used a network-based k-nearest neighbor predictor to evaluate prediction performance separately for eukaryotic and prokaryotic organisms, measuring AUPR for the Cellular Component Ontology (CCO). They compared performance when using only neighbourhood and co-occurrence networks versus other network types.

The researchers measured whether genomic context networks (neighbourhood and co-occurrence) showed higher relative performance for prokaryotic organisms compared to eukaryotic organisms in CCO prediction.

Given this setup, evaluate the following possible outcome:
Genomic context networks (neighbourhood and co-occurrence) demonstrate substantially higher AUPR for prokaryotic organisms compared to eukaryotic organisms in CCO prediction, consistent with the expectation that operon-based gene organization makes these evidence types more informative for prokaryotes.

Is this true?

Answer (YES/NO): YES